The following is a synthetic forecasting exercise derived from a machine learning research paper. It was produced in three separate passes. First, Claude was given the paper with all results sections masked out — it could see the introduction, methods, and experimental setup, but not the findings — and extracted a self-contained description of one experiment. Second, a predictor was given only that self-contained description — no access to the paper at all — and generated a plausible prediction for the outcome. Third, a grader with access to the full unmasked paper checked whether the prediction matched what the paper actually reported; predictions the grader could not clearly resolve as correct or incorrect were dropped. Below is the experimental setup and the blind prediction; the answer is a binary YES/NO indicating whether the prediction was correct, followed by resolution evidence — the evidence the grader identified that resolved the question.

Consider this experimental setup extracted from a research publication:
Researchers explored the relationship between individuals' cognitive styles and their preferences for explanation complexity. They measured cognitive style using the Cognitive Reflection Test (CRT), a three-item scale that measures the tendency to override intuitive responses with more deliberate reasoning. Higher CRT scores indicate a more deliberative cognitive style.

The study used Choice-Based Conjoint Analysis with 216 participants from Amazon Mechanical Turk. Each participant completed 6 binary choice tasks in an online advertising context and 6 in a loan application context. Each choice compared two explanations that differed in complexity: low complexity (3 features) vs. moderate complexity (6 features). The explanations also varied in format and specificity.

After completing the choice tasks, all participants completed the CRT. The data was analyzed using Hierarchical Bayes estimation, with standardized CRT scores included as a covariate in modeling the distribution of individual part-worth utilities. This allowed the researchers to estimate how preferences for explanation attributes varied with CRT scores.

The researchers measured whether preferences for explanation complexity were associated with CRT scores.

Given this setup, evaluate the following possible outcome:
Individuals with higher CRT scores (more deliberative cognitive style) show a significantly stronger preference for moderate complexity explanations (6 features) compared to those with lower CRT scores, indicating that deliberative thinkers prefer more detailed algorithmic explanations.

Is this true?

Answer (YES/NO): NO